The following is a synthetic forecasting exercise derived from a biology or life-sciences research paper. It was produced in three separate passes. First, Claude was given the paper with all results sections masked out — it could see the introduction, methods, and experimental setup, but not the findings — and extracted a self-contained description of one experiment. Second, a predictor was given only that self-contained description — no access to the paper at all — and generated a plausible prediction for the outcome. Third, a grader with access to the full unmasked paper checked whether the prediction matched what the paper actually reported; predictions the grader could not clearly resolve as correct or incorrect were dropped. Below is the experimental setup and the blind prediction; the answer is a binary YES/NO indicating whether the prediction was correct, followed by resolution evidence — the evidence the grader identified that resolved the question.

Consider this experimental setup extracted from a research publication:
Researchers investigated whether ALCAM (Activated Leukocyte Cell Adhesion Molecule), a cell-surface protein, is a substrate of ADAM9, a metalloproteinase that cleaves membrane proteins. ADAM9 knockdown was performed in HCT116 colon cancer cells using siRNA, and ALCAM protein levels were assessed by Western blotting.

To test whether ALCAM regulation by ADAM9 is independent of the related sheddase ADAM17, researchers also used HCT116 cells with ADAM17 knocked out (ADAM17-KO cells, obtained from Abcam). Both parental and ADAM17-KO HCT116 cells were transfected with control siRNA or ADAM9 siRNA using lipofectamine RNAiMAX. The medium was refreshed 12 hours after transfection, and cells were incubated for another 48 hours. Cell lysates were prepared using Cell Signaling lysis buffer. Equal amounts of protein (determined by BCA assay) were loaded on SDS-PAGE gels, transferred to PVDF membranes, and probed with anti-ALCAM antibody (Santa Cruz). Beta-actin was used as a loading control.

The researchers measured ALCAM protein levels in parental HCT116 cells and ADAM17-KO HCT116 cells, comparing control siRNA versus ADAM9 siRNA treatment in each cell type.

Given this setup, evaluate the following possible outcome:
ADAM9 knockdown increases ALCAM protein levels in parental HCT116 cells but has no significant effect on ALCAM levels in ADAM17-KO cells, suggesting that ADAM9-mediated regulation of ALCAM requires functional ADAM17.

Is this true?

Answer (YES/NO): NO